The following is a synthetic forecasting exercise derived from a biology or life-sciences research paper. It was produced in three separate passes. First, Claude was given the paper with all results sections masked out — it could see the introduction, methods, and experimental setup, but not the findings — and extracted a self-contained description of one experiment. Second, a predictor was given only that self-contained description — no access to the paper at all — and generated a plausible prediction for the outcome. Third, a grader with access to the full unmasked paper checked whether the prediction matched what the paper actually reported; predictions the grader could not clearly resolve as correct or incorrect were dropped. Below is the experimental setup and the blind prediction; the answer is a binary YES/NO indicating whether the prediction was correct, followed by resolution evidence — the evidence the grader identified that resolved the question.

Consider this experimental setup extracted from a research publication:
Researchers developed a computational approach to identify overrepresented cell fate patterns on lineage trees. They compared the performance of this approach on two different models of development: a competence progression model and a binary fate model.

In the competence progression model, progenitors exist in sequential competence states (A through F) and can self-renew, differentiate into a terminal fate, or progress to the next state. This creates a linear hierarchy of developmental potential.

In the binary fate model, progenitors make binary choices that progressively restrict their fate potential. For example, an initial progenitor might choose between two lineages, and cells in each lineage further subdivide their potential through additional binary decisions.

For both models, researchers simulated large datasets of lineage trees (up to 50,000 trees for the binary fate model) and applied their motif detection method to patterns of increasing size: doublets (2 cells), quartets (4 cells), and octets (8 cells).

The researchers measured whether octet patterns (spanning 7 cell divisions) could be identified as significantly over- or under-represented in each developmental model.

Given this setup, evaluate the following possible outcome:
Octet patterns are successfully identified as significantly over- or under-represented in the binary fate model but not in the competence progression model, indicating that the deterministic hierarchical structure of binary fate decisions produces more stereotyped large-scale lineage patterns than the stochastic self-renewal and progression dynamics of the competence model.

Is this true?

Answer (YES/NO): NO